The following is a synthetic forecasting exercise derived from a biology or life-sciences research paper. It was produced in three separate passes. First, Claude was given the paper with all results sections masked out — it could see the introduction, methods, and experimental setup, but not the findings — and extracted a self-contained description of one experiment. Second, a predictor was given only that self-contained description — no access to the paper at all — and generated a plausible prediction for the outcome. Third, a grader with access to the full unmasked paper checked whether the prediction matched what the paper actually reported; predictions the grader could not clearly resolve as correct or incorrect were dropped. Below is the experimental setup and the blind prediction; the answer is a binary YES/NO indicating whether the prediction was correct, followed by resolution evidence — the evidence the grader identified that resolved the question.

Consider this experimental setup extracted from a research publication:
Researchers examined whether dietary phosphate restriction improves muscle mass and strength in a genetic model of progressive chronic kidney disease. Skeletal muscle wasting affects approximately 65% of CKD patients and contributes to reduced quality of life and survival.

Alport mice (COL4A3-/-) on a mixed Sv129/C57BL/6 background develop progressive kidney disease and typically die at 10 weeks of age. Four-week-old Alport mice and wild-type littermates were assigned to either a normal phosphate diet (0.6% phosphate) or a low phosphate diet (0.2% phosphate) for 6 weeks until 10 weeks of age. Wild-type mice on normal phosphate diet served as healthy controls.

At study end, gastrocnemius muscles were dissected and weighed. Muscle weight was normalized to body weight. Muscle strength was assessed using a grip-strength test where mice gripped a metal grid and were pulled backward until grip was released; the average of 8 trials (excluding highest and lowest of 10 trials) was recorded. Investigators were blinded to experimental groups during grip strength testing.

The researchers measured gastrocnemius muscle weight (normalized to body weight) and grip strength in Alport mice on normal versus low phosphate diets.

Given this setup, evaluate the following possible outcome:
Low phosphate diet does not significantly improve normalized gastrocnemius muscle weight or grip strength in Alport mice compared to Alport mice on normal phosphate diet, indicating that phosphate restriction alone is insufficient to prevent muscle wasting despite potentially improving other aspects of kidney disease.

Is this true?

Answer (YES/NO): NO